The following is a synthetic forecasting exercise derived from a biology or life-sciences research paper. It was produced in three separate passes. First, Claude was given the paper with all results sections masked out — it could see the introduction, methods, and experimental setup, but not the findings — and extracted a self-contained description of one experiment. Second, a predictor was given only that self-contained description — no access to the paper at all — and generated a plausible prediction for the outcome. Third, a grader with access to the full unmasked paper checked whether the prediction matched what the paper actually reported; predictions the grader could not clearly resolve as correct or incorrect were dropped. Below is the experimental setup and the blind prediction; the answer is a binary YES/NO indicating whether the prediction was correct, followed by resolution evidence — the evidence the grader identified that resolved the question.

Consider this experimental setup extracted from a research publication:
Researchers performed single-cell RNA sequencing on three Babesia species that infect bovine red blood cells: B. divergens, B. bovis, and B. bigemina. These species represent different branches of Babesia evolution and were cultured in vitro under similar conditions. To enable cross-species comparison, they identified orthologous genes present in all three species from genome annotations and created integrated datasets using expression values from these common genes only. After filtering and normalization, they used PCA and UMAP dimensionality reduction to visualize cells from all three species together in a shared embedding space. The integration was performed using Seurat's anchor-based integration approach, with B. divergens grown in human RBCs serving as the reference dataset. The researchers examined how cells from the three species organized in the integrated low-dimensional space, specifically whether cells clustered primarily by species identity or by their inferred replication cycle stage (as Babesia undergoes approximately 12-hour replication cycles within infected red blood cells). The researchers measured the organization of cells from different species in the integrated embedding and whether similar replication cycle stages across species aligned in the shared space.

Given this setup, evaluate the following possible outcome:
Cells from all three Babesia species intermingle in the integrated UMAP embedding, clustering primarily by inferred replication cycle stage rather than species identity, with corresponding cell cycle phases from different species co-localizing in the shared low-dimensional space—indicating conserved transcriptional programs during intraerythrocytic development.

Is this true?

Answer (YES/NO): NO